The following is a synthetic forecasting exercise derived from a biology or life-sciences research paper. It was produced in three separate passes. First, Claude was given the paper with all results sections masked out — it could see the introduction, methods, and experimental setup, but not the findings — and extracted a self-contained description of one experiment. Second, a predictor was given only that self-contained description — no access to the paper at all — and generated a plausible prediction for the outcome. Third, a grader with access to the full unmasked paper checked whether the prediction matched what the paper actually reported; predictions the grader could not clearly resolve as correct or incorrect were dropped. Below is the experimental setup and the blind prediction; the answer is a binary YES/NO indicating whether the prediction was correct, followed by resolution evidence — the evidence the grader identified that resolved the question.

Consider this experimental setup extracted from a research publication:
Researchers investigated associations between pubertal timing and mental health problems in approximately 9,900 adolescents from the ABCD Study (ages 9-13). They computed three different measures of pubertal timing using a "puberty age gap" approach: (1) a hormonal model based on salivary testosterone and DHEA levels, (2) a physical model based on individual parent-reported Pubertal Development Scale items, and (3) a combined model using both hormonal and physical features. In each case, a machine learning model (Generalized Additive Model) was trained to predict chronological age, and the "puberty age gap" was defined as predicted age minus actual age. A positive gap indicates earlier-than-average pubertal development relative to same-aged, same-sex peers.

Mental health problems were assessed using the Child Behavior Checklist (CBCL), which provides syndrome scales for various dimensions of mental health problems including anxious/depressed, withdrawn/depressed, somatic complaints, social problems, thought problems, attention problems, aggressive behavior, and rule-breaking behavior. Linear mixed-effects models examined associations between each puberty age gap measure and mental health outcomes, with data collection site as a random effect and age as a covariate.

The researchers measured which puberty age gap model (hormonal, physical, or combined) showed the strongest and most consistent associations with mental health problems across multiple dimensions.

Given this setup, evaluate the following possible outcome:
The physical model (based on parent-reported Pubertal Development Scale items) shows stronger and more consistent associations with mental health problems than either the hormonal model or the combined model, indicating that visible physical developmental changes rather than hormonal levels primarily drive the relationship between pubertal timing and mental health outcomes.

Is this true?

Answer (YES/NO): YES